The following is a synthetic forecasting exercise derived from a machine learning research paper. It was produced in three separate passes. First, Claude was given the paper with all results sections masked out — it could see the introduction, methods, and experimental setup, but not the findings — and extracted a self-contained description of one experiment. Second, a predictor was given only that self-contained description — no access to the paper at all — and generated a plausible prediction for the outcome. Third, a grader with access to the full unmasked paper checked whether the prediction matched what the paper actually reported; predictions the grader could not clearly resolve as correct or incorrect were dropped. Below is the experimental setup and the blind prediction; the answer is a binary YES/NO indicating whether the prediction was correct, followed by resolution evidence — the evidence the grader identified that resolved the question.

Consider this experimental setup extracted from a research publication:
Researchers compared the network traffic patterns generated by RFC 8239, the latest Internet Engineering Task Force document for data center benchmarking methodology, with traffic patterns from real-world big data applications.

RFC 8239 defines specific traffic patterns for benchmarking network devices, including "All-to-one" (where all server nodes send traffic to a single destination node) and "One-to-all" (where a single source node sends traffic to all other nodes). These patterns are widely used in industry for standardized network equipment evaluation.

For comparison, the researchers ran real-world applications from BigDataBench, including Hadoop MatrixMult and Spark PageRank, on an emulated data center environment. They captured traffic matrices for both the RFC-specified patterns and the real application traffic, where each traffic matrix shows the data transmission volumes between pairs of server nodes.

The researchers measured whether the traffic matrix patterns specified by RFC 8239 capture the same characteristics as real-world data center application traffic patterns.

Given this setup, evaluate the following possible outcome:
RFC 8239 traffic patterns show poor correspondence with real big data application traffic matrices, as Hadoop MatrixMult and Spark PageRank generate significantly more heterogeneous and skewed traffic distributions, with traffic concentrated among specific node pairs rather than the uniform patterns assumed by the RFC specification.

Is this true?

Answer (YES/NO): NO